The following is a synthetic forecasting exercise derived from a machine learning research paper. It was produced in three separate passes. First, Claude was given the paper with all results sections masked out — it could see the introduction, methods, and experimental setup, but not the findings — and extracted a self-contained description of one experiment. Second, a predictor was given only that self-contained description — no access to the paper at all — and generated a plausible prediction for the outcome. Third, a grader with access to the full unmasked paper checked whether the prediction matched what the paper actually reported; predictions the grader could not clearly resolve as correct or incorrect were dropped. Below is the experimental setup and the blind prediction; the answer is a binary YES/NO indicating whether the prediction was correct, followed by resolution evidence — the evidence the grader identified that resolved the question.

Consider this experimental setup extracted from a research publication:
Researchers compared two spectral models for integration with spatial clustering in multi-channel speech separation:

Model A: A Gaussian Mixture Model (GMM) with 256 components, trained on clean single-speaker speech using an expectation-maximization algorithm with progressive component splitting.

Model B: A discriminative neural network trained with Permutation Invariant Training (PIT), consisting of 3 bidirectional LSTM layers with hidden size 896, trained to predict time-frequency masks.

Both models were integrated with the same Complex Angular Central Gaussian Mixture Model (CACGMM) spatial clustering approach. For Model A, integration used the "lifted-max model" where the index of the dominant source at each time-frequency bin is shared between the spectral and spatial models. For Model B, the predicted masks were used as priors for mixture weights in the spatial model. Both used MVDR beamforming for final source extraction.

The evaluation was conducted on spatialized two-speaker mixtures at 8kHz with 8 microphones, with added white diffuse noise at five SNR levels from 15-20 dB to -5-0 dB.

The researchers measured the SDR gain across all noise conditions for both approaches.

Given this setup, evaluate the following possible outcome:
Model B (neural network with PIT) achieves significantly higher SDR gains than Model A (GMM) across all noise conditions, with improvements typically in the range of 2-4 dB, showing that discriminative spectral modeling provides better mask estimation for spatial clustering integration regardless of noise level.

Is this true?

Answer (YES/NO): NO